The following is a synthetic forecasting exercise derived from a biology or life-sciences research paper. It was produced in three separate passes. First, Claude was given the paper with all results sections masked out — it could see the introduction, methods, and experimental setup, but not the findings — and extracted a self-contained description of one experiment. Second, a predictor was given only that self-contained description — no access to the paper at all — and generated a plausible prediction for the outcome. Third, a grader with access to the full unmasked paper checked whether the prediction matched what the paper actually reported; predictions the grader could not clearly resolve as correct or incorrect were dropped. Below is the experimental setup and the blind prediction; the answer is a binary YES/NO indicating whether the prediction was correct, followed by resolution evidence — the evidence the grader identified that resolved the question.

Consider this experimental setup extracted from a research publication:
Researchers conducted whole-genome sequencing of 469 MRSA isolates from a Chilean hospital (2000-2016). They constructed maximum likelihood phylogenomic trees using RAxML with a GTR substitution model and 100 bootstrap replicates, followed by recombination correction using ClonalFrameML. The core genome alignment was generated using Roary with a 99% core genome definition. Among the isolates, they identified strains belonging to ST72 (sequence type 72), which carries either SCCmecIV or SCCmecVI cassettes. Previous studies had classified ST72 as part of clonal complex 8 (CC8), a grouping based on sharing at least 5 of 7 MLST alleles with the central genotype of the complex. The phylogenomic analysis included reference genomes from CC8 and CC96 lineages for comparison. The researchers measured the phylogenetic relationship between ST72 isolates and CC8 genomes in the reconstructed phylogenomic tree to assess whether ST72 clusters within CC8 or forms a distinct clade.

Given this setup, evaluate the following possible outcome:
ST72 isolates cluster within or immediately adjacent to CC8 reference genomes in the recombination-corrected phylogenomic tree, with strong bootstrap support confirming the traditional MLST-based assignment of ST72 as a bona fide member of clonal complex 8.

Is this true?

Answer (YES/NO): NO